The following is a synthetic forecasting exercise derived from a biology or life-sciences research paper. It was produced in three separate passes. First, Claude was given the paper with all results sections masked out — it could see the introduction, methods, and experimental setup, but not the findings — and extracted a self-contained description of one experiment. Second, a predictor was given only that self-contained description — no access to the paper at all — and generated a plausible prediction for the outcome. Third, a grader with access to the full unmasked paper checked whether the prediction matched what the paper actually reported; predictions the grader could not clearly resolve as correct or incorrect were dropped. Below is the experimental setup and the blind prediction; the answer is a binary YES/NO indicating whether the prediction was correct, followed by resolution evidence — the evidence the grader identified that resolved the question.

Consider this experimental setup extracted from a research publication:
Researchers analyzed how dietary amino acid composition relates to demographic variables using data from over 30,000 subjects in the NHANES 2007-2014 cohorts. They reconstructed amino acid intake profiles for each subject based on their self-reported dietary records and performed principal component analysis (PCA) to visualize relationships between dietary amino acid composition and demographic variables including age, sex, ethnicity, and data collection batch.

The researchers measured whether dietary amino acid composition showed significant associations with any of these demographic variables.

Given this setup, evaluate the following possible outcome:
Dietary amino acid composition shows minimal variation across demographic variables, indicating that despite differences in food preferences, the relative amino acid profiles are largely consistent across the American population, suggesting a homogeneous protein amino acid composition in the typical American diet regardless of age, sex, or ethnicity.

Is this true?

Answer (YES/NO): NO